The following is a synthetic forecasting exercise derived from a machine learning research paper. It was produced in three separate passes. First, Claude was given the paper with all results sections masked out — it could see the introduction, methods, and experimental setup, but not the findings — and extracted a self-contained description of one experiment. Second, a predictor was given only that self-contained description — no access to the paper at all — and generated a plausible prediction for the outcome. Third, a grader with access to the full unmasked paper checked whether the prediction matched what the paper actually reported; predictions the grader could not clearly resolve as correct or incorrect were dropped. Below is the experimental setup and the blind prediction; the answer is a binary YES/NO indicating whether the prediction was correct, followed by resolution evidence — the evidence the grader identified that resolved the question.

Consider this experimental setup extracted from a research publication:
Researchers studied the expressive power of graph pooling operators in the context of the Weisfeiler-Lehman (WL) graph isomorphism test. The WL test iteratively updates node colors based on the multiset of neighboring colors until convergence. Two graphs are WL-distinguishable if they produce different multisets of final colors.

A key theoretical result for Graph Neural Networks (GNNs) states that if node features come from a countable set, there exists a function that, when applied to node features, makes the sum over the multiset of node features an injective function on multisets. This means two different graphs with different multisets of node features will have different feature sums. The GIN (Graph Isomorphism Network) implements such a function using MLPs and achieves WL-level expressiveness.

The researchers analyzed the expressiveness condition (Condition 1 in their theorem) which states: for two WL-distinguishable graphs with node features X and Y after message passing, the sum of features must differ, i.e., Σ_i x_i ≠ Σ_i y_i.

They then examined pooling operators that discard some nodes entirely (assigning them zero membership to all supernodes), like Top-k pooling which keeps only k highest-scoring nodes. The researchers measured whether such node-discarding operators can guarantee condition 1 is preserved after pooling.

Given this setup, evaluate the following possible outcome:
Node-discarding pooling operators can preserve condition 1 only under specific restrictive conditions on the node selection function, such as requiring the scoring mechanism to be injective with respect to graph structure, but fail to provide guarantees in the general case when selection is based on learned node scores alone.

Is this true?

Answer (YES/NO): NO